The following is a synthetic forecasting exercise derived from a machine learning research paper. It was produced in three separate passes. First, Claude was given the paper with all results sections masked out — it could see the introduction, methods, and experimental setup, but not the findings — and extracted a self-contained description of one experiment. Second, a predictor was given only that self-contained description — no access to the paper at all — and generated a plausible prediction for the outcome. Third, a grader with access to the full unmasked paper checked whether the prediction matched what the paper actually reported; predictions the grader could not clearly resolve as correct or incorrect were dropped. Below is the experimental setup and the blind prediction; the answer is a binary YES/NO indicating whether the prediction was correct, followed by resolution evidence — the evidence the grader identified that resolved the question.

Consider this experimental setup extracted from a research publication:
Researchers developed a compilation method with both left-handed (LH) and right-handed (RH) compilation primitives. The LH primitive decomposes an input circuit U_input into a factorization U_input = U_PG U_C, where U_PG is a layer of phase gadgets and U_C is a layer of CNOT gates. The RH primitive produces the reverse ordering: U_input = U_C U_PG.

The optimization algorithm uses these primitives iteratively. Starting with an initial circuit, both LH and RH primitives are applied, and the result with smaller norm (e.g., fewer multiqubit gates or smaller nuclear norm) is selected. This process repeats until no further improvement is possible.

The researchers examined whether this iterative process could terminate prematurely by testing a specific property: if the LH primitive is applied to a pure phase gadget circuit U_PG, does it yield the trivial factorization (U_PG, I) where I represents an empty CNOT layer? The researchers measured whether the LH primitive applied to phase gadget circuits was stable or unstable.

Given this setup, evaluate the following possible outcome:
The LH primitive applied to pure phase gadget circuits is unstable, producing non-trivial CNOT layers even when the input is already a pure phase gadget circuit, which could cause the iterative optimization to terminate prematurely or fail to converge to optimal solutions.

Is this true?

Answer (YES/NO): NO